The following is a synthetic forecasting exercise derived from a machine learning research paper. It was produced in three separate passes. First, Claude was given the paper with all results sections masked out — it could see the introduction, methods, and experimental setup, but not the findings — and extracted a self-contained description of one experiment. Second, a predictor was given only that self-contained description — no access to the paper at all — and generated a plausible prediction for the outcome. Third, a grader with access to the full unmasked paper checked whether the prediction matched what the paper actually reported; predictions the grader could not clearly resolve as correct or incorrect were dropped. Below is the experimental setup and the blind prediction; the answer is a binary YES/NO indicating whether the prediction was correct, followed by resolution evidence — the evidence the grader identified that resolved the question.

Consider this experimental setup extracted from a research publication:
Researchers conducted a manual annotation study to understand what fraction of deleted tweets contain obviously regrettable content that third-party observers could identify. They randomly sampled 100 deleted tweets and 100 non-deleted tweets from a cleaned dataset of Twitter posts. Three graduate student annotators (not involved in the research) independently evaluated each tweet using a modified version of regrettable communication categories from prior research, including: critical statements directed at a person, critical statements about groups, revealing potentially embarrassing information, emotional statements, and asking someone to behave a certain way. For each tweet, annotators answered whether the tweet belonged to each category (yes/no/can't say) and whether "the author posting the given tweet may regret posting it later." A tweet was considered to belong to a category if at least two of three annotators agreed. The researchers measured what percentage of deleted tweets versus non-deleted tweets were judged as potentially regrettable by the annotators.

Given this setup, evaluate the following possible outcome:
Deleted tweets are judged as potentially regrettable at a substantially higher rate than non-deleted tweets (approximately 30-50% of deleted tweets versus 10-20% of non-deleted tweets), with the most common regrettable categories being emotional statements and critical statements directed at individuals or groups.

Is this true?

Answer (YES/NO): NO